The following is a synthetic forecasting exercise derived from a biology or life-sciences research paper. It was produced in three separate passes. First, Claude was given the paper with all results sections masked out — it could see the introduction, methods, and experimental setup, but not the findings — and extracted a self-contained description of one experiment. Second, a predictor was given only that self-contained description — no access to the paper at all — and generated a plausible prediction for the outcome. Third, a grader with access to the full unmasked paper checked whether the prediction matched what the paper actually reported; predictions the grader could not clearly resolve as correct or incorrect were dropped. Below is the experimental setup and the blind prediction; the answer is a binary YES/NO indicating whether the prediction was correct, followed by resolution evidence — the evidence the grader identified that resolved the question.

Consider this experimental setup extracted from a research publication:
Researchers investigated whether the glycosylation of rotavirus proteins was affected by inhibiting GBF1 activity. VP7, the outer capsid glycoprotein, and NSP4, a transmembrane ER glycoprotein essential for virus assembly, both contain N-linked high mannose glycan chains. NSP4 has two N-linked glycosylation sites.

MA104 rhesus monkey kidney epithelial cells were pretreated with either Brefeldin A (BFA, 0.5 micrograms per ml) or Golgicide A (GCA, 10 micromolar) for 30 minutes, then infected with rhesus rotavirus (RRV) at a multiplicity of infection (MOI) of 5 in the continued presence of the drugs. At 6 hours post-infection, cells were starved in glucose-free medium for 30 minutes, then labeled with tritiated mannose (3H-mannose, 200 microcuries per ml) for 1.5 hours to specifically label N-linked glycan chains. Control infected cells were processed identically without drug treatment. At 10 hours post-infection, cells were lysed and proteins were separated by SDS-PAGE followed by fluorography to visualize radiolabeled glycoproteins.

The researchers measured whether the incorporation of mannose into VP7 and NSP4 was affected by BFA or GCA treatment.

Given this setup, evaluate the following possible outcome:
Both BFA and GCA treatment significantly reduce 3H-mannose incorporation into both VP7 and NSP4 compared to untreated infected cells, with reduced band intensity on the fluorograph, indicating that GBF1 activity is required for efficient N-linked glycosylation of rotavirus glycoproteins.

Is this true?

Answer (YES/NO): NO